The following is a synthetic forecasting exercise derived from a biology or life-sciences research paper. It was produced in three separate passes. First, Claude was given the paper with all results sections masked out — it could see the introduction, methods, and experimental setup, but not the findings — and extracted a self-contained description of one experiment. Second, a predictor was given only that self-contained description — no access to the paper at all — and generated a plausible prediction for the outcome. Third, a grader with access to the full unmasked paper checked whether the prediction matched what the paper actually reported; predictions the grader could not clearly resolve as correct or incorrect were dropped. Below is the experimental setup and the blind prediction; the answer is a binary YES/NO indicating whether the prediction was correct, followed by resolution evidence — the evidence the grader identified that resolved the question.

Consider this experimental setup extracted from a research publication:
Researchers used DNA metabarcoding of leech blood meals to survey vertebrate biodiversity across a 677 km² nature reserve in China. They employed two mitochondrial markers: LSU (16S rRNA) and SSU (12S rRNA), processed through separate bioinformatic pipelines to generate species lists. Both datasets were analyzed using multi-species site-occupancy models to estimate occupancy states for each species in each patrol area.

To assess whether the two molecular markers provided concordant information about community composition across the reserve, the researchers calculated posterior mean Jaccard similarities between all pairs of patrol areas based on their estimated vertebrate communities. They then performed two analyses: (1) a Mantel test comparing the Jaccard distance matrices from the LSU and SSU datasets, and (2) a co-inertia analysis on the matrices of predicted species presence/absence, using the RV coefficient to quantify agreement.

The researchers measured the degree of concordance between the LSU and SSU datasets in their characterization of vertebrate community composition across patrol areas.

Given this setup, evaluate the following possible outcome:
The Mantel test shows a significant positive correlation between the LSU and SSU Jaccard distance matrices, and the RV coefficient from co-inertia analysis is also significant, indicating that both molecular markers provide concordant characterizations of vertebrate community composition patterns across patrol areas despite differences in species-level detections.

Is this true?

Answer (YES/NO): YES